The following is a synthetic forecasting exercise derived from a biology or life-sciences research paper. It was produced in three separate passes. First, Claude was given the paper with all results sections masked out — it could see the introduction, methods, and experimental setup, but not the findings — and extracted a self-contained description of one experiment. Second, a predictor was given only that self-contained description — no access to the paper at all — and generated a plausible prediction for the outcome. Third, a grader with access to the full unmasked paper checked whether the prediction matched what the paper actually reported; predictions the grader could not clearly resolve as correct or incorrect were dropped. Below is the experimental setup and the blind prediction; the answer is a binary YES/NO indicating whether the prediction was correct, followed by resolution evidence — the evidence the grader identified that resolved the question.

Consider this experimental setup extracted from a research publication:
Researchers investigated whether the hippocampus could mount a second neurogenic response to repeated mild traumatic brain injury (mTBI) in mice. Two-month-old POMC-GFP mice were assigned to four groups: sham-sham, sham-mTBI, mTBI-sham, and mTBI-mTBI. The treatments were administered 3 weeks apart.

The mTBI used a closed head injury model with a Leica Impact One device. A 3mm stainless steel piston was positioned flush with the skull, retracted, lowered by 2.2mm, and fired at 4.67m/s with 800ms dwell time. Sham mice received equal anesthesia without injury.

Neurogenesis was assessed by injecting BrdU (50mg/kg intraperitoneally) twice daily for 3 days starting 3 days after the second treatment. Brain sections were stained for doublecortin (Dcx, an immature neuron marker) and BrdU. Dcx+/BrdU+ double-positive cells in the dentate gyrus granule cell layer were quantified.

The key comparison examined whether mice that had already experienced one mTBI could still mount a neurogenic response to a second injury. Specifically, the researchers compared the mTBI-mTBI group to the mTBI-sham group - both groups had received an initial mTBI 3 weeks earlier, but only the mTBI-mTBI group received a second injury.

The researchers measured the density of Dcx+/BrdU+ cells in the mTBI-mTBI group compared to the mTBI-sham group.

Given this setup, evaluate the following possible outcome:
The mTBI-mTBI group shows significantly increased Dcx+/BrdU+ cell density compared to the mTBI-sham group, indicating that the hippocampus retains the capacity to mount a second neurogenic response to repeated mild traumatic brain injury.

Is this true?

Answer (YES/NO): NO